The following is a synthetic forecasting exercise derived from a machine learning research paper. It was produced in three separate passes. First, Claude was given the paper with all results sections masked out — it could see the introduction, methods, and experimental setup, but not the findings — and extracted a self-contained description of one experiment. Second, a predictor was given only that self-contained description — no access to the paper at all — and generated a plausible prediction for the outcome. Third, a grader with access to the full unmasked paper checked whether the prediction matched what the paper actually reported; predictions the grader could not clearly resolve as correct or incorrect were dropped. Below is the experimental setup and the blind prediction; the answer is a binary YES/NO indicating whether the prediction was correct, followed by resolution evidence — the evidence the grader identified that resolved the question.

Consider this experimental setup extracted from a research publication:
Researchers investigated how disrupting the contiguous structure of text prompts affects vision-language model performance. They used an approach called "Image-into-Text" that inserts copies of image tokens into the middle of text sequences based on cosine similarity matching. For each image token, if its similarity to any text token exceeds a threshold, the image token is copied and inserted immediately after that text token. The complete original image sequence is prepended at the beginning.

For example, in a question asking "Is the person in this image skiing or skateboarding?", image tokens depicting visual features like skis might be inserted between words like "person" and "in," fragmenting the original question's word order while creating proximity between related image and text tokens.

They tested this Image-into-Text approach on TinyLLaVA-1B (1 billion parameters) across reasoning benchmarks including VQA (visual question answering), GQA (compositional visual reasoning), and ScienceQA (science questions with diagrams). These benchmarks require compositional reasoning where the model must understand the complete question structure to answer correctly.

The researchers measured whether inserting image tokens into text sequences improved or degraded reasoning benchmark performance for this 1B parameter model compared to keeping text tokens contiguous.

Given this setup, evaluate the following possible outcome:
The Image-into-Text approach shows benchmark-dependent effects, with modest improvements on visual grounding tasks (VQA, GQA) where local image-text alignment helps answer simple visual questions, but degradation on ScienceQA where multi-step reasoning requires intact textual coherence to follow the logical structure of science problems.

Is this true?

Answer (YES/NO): YES